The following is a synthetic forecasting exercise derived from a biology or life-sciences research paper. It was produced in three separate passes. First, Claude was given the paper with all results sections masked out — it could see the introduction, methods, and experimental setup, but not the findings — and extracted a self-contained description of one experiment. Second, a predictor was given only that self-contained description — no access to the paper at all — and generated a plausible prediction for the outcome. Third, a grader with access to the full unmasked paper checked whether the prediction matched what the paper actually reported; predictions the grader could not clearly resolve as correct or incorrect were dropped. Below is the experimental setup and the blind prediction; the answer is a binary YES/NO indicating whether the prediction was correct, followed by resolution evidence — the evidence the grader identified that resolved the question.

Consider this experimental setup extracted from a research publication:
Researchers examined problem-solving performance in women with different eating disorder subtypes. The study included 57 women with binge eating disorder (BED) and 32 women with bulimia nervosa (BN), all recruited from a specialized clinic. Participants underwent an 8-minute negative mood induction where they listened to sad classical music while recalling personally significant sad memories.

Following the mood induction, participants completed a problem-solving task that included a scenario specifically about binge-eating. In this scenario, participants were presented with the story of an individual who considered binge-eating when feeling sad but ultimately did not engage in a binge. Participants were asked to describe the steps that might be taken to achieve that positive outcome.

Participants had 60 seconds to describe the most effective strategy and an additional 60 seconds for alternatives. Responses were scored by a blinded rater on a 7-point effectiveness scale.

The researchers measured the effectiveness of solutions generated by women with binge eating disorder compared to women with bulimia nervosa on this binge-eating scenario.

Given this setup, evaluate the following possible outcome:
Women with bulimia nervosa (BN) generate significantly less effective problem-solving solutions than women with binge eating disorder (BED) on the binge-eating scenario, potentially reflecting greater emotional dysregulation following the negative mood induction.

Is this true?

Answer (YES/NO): NO